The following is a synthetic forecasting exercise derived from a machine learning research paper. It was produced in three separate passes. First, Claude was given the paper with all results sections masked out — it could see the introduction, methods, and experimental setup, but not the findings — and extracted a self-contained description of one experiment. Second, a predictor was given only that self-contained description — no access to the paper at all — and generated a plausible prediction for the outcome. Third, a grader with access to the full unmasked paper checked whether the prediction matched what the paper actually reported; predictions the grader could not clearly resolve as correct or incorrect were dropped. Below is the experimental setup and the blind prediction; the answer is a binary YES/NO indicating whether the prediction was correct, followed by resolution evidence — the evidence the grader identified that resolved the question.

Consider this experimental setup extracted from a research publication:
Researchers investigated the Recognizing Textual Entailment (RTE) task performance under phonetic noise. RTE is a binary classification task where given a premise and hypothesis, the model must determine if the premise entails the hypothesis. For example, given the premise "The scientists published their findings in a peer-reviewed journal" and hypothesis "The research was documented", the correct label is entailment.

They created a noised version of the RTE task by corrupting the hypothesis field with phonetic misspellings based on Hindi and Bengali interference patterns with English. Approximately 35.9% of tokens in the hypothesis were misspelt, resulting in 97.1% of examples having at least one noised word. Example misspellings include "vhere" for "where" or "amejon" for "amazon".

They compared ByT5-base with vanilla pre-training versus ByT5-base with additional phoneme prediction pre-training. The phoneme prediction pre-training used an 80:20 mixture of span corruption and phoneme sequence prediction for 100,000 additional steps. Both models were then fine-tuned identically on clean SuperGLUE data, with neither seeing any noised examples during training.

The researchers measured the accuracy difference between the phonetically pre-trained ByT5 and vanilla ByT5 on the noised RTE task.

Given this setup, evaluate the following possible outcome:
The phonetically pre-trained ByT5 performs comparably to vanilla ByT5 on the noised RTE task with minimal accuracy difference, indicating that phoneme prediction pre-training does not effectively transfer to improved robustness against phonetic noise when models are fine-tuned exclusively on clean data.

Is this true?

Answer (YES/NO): NO